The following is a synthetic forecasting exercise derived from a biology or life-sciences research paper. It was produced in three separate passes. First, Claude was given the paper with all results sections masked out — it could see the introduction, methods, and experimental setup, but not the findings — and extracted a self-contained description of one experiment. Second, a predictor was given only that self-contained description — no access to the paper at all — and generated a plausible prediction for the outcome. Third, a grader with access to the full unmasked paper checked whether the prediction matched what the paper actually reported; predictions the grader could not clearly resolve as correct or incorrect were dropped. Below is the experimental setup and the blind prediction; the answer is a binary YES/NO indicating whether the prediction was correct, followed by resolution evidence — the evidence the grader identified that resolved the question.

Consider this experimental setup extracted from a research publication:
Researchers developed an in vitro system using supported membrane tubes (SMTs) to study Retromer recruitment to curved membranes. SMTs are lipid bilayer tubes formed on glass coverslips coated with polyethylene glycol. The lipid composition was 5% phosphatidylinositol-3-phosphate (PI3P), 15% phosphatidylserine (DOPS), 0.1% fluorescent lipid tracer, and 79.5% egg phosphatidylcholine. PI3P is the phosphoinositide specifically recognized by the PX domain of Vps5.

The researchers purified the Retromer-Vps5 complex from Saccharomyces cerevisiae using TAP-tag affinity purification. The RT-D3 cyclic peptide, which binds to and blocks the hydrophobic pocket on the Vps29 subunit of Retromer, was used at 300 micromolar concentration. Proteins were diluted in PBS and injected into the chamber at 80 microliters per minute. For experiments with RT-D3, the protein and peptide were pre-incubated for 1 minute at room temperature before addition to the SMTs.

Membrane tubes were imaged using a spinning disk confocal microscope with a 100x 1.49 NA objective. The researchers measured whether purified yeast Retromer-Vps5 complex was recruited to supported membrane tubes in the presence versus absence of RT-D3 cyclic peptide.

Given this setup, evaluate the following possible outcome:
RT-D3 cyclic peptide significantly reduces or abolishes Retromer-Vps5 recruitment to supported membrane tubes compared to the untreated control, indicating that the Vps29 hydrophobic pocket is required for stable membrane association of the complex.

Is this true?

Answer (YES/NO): YES